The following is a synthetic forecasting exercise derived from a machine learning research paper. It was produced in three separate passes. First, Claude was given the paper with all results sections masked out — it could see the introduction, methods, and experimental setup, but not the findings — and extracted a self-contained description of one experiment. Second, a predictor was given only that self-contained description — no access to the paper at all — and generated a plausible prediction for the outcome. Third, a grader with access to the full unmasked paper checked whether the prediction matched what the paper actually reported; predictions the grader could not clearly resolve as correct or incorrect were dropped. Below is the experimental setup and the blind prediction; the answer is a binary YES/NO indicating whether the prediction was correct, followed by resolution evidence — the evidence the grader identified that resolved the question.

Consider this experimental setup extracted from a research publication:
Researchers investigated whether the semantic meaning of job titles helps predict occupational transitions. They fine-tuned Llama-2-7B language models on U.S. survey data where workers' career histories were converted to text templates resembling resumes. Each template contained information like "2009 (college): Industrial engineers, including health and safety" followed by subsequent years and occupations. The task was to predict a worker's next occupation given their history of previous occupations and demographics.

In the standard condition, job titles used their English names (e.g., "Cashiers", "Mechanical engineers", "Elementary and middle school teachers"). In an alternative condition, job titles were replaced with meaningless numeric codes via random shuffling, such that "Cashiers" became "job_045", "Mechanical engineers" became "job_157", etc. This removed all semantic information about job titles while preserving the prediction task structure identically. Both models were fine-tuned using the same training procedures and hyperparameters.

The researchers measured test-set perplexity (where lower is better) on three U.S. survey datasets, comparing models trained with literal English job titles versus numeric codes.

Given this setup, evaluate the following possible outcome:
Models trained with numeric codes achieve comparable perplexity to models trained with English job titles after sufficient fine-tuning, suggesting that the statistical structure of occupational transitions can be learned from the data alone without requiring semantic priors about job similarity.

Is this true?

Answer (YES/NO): NO